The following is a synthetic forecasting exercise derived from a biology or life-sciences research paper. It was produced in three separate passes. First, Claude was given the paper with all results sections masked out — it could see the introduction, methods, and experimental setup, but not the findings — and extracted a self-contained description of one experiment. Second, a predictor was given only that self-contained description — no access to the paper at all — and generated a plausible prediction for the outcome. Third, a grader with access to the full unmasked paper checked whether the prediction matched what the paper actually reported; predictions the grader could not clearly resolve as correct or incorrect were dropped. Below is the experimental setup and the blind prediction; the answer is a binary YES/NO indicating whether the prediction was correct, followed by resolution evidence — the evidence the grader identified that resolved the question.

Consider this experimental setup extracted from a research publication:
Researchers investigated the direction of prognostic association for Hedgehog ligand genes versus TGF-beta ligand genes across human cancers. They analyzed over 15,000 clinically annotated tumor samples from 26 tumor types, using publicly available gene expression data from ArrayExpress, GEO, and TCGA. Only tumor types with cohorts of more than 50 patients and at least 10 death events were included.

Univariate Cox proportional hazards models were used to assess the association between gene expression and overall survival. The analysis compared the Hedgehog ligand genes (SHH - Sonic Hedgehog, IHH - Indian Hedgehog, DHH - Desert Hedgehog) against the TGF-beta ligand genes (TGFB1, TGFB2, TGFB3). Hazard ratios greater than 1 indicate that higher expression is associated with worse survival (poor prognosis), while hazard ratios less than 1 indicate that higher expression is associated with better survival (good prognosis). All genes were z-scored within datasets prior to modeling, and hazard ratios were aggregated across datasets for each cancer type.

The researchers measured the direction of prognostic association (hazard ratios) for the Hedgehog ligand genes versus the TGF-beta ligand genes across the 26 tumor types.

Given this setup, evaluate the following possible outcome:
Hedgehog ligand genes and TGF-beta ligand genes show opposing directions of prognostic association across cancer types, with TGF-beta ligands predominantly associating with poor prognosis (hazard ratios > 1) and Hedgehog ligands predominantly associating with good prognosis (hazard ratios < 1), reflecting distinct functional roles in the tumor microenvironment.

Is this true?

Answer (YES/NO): YES